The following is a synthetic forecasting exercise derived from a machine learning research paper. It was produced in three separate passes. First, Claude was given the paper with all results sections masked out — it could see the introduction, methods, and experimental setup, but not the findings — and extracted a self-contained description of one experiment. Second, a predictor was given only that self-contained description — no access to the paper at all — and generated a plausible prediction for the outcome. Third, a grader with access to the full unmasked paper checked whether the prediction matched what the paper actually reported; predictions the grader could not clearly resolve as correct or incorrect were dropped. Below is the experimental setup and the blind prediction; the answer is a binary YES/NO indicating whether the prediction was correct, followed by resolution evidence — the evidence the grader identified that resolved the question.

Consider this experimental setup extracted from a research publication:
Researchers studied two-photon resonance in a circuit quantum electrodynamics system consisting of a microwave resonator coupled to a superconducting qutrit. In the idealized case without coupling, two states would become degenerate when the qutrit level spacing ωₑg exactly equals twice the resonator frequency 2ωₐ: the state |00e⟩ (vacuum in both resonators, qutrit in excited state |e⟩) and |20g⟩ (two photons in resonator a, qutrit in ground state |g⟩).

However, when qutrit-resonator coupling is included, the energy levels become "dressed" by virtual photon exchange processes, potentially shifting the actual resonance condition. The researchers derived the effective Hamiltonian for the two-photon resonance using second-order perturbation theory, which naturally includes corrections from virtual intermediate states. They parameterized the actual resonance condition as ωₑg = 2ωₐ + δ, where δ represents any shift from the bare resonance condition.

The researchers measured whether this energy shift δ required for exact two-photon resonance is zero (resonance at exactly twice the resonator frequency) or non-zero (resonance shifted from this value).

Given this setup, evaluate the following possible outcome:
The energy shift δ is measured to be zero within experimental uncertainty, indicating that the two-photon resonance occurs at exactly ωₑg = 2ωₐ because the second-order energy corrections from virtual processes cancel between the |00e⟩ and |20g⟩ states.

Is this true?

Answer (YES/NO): NO